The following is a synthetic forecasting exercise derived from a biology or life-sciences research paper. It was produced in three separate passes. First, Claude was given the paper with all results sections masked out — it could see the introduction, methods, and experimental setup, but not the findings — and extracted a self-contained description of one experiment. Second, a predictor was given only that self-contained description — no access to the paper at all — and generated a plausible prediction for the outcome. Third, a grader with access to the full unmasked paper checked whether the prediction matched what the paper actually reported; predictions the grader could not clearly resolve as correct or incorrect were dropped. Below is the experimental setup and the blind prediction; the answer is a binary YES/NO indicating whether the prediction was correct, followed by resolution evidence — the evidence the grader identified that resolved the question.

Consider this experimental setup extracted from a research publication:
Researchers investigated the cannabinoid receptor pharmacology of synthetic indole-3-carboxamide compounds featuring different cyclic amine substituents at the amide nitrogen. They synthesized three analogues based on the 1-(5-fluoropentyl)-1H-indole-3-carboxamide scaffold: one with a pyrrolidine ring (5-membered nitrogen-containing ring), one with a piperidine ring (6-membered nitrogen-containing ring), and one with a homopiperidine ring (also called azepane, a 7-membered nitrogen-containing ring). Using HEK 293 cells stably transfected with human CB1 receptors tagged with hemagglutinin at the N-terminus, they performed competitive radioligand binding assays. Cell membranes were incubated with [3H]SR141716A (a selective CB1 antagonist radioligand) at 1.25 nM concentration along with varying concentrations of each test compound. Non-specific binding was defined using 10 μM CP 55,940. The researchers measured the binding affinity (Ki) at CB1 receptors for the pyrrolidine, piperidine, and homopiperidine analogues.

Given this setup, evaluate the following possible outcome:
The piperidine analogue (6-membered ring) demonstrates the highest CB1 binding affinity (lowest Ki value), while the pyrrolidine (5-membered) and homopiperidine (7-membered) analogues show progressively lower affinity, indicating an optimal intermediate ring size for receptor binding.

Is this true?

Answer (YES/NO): NO